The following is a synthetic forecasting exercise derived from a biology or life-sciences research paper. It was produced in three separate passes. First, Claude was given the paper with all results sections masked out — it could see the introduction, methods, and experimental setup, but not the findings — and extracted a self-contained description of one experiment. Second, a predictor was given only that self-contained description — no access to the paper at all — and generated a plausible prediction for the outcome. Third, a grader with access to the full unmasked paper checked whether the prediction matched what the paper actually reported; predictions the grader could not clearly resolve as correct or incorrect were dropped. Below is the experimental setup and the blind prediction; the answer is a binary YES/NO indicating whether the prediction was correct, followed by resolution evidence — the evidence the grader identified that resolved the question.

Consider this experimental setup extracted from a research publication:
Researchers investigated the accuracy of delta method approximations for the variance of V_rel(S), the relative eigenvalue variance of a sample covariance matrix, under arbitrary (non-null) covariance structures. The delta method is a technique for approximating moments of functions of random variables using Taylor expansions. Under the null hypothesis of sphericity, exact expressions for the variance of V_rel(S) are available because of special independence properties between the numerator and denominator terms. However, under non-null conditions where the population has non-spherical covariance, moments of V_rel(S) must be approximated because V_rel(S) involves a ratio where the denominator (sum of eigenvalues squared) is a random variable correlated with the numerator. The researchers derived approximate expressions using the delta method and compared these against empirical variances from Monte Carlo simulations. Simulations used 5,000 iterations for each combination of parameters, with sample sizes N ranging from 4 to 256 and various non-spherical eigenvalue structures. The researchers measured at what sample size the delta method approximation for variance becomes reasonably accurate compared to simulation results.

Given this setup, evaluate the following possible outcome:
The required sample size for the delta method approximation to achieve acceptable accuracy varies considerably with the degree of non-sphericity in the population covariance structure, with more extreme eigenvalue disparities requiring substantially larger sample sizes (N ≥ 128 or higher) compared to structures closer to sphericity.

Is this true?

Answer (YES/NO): NO